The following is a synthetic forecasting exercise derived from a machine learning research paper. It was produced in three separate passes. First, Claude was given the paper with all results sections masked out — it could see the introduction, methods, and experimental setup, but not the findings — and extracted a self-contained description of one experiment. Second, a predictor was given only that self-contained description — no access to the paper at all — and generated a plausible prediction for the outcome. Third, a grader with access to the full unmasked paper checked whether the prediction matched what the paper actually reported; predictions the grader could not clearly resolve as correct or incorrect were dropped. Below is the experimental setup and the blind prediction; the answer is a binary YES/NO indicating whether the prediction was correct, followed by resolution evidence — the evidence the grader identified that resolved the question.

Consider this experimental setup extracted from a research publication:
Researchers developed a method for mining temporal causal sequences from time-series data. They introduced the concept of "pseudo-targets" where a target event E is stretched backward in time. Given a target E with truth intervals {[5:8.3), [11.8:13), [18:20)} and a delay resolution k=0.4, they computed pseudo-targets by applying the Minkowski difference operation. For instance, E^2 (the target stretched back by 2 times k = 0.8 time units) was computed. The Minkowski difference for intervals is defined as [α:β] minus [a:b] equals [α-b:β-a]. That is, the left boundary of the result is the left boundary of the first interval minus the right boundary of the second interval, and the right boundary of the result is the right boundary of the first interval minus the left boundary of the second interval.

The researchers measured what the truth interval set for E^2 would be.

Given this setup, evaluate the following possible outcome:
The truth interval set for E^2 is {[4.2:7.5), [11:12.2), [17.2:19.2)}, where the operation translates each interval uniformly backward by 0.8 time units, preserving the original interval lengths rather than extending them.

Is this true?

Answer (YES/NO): NO